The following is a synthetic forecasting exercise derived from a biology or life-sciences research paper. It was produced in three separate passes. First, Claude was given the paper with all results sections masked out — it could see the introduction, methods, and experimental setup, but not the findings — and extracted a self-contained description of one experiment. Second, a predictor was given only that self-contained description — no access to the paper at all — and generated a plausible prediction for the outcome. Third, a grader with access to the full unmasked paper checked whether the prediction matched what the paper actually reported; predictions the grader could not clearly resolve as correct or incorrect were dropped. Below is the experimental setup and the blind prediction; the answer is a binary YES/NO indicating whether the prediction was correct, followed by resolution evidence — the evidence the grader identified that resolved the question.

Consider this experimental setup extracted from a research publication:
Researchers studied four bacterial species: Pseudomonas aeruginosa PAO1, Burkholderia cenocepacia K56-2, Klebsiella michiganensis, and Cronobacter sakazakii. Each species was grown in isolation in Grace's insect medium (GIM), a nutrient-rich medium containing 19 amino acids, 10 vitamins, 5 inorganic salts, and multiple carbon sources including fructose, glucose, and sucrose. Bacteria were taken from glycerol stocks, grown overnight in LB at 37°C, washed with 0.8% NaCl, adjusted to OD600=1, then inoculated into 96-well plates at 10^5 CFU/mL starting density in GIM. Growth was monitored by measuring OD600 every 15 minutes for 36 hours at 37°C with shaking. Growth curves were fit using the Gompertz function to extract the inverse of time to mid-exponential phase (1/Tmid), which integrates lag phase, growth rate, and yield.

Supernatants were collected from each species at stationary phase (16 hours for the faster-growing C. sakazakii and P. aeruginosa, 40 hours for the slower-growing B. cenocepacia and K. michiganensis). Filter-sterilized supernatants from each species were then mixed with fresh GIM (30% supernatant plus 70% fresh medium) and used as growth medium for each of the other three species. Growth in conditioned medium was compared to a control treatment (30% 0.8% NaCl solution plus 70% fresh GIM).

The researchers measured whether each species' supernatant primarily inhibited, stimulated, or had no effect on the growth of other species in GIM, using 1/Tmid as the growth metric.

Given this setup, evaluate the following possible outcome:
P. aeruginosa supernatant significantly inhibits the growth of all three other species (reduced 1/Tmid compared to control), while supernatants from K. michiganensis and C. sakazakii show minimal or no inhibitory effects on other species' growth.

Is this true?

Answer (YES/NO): NO